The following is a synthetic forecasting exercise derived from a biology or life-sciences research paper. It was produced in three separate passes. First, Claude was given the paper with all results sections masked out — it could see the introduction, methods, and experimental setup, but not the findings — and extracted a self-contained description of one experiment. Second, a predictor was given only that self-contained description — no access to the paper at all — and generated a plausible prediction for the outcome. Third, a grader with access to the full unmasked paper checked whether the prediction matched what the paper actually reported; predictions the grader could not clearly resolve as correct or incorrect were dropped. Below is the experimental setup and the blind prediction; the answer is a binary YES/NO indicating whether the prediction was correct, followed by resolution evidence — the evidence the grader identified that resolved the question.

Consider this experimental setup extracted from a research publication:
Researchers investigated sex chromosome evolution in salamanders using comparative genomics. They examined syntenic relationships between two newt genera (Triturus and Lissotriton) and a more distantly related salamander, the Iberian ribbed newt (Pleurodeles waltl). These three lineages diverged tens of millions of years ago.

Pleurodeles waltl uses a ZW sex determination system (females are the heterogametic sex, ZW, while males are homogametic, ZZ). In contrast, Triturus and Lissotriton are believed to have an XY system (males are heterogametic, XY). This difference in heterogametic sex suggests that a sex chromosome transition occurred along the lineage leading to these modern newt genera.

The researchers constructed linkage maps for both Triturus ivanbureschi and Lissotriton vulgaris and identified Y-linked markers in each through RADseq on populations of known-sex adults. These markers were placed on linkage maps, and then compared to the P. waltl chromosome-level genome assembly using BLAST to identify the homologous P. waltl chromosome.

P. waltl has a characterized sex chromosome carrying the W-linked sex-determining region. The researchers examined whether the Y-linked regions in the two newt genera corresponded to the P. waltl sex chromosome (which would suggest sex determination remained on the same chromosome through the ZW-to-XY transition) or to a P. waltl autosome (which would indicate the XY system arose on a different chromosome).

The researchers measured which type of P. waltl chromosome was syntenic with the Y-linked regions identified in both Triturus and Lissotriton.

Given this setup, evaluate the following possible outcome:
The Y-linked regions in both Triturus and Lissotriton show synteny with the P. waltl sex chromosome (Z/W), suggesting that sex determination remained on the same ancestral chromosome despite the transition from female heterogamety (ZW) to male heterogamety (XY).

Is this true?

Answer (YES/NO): NO